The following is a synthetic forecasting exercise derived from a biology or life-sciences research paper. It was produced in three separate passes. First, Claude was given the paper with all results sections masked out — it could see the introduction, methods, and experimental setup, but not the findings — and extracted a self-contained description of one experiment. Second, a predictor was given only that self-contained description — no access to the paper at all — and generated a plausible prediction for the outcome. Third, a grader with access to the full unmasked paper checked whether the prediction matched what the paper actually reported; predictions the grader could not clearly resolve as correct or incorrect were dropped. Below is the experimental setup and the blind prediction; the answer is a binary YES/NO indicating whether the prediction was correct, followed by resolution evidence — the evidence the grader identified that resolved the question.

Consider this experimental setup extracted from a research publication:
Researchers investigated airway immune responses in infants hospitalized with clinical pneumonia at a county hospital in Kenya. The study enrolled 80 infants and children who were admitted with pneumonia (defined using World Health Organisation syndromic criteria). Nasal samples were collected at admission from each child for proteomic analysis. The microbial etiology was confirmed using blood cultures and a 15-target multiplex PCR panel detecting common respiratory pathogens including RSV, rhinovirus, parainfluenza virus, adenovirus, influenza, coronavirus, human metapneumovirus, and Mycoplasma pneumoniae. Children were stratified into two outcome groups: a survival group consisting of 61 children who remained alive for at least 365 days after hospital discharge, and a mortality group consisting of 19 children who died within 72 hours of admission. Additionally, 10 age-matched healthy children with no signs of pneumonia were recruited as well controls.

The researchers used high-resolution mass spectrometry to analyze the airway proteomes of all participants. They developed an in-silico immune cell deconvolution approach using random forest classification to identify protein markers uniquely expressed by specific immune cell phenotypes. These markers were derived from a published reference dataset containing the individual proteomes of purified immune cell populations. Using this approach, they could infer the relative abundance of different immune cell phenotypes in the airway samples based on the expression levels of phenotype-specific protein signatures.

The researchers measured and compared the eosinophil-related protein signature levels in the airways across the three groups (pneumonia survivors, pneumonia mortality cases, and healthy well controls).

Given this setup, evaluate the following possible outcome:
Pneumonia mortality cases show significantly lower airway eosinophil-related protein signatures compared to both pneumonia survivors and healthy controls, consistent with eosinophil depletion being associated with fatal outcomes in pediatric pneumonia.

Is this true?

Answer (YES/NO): NO